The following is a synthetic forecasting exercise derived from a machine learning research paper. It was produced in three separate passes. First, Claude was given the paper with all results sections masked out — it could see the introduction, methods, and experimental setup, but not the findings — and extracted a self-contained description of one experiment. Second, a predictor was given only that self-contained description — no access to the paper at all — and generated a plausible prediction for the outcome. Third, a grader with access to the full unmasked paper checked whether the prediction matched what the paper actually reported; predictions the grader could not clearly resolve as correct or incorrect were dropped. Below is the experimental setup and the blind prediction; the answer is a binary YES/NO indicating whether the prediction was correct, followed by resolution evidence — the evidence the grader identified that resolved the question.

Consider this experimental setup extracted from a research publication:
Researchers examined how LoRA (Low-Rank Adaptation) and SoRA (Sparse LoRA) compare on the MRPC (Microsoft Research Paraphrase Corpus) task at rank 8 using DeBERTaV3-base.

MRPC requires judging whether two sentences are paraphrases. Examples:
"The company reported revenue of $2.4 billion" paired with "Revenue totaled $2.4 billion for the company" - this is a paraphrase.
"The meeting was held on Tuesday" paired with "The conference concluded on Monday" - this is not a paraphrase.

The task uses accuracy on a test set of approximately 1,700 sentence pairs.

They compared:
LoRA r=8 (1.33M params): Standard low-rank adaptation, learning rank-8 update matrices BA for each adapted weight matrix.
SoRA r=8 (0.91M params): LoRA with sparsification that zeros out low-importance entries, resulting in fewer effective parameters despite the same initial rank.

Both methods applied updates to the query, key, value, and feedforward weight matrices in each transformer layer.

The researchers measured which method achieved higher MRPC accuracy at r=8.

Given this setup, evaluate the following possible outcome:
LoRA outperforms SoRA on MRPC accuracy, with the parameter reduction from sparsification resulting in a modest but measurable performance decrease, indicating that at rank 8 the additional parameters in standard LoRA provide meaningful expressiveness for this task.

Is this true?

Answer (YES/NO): NO